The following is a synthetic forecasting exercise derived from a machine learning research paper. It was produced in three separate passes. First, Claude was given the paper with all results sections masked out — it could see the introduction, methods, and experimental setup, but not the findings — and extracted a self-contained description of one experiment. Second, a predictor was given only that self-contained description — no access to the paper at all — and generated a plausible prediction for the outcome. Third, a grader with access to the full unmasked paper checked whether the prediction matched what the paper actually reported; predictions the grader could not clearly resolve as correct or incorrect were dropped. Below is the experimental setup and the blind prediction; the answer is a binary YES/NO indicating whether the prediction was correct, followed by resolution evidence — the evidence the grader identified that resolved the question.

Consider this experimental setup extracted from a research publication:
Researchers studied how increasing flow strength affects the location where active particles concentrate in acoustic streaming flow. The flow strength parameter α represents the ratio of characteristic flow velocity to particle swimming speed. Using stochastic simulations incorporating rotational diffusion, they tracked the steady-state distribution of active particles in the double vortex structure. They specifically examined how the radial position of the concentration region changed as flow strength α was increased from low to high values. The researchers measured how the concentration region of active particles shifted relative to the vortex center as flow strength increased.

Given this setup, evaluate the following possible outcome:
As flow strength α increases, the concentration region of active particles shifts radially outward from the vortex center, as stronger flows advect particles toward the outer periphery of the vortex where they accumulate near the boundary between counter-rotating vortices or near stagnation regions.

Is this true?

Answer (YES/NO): NO